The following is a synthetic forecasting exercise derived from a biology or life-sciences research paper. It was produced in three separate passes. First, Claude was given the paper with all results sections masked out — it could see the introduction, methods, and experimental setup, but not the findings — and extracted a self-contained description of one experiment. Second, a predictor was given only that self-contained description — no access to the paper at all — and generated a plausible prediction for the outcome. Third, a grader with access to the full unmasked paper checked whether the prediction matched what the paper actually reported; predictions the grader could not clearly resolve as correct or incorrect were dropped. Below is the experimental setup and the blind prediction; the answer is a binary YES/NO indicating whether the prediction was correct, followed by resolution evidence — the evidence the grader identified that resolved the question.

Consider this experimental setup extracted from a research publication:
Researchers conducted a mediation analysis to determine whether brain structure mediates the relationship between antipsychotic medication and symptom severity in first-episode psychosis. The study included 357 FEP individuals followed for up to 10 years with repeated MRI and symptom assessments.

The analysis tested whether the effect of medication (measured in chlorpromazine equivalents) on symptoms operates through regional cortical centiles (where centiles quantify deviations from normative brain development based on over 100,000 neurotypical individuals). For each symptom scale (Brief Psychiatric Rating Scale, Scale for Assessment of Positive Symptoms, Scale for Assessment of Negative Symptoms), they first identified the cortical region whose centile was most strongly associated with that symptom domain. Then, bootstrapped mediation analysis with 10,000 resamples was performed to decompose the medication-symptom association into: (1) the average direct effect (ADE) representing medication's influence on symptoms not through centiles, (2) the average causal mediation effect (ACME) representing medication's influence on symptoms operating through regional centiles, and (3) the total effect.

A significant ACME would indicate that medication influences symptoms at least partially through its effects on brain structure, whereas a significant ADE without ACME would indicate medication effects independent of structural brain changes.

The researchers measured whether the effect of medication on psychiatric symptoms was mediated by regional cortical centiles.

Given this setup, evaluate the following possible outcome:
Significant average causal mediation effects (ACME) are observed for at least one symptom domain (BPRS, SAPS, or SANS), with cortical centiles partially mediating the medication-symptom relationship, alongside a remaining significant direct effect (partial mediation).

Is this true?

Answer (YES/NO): YES